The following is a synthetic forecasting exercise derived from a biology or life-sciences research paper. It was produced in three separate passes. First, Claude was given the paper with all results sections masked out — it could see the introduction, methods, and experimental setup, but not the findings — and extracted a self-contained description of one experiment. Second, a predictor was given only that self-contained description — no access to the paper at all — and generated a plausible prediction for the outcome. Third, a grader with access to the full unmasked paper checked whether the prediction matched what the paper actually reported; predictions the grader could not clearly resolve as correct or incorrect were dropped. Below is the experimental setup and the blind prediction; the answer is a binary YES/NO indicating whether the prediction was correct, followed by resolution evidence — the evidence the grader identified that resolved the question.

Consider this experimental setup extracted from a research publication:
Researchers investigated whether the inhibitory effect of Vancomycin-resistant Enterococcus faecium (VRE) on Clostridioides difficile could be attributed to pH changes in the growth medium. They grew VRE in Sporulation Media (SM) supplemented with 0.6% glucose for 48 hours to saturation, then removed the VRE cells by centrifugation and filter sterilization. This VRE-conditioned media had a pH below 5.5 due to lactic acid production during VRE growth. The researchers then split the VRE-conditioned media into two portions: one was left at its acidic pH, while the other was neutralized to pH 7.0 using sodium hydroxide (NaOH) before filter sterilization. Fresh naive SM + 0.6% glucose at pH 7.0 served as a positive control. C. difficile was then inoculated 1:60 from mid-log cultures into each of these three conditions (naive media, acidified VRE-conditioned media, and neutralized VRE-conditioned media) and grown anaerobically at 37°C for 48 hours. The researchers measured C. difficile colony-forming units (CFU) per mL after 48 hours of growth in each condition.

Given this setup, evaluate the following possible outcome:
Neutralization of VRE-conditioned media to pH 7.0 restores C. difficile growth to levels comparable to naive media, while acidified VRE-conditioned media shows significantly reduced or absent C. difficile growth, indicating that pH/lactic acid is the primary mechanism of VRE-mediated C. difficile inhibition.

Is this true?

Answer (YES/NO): YES